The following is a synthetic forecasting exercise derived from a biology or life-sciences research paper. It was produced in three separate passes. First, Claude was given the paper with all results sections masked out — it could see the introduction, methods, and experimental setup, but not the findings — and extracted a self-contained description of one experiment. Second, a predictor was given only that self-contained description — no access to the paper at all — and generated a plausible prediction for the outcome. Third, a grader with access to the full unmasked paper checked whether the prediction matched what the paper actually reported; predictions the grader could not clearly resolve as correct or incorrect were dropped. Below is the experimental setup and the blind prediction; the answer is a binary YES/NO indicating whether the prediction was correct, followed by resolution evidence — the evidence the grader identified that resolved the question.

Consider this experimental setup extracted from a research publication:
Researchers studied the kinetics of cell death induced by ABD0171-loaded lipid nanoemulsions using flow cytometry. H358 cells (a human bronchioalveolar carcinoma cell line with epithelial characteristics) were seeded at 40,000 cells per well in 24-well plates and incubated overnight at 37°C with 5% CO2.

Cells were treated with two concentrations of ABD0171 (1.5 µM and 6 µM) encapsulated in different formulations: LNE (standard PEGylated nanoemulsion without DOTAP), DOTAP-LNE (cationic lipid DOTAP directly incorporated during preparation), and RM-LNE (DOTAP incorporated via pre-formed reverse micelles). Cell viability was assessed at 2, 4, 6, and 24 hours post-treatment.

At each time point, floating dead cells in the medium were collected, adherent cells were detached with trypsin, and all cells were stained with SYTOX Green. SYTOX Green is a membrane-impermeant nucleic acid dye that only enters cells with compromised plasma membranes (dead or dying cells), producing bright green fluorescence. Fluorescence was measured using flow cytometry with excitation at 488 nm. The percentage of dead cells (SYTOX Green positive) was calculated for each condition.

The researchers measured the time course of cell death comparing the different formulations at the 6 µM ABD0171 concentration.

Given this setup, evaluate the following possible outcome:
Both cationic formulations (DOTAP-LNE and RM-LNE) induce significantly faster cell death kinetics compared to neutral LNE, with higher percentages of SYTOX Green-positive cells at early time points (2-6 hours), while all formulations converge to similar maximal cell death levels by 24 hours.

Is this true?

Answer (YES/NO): NO